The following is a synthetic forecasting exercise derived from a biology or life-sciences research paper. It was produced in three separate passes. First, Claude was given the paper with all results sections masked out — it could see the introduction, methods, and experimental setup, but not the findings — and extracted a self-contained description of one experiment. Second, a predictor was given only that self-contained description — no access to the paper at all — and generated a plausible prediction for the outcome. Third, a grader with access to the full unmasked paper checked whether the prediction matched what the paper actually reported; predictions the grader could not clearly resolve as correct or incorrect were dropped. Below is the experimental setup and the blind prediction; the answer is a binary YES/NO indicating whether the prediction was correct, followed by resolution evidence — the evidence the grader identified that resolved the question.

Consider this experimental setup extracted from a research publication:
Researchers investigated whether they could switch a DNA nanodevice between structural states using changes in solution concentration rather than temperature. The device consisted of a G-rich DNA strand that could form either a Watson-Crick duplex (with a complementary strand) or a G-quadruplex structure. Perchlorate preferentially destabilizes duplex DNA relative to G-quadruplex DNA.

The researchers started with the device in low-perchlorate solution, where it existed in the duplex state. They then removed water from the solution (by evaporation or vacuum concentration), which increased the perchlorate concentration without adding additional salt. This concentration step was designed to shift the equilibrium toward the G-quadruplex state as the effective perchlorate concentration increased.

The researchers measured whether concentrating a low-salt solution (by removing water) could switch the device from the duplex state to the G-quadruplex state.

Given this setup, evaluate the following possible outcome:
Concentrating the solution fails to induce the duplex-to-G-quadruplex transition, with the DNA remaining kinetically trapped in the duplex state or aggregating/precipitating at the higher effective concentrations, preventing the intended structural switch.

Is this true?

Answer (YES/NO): NO